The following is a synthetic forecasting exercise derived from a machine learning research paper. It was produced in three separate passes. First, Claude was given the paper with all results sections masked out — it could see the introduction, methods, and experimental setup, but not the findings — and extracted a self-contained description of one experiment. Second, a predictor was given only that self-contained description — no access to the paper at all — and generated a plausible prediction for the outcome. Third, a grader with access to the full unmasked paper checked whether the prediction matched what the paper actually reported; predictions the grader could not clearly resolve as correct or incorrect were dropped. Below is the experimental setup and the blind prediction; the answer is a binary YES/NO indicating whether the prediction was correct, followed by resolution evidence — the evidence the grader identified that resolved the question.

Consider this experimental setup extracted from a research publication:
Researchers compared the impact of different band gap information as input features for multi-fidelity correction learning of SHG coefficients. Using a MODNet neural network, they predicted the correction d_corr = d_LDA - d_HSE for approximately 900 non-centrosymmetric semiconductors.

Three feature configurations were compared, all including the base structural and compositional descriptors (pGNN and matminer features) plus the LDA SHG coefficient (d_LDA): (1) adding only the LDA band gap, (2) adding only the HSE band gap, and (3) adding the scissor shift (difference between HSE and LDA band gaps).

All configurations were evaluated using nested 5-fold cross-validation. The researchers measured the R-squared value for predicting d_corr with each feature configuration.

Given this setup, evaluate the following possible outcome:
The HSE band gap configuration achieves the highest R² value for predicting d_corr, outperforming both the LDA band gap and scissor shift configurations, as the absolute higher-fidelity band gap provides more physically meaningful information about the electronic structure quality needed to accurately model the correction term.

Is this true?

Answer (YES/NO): NO